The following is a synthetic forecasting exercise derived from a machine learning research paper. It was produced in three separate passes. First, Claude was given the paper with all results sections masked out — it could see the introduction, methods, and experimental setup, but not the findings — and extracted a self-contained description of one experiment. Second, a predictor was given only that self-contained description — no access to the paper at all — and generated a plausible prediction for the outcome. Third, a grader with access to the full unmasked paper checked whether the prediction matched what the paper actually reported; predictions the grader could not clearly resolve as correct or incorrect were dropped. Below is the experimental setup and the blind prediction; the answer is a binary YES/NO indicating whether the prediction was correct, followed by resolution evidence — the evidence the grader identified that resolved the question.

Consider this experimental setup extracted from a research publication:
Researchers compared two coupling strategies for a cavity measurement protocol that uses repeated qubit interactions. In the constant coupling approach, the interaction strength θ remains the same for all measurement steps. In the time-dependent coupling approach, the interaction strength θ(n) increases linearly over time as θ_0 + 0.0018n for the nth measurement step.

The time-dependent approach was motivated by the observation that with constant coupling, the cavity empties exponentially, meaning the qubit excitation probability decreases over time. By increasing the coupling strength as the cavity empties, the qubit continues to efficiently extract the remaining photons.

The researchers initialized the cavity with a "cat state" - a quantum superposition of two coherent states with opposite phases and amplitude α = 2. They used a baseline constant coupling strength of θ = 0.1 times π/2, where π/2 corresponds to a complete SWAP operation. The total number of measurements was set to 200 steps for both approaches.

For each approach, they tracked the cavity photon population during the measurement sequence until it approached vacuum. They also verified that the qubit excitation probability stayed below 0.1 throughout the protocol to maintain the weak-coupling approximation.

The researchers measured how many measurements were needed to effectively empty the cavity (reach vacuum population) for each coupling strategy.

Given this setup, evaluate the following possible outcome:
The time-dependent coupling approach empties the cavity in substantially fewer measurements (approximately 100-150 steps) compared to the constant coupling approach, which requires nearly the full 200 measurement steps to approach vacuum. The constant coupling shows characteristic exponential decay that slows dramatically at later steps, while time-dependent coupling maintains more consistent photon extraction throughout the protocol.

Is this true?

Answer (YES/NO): NO